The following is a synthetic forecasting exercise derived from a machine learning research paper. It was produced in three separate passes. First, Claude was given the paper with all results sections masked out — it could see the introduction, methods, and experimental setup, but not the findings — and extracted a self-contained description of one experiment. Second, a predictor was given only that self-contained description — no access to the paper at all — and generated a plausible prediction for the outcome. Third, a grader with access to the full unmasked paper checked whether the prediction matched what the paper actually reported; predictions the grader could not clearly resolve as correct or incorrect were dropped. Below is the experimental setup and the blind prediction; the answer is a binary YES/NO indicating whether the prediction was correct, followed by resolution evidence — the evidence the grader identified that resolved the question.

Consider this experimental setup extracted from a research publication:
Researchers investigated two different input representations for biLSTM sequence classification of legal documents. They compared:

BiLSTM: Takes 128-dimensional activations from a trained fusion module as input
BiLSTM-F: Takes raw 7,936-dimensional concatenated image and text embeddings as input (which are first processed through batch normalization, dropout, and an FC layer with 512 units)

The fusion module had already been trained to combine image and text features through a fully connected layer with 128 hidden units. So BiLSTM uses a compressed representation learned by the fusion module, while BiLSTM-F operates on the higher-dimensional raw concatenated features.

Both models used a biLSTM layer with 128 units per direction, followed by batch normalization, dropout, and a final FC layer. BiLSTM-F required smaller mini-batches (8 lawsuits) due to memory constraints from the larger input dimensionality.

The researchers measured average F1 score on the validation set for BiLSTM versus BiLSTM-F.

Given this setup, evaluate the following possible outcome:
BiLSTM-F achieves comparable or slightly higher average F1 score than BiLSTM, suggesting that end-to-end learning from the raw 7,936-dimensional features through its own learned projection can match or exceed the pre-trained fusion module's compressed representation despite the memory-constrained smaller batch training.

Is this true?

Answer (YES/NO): YES